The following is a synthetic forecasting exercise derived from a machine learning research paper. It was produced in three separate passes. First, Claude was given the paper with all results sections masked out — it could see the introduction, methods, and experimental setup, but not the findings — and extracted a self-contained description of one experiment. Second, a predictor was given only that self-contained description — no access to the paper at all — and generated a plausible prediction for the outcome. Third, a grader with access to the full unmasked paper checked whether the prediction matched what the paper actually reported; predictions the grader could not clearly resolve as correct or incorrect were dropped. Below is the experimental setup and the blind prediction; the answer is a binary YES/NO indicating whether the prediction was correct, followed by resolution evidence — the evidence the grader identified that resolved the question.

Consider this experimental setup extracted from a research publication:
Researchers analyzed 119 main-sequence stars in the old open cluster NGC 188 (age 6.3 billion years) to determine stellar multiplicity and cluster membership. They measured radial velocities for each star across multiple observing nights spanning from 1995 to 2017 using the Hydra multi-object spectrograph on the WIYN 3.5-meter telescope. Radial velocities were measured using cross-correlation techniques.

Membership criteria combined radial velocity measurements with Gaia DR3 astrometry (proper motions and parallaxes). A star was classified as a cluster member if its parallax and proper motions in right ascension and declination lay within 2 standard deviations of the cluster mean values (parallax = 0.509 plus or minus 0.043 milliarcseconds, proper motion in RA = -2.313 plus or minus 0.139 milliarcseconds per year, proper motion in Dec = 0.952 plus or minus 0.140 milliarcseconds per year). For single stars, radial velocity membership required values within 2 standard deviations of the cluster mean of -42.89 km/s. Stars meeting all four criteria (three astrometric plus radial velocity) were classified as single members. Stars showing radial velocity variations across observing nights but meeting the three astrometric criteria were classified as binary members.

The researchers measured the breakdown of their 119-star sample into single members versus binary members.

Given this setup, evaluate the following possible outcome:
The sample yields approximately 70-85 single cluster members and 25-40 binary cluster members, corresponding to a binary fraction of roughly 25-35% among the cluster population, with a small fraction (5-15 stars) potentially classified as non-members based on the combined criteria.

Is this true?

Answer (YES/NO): NO